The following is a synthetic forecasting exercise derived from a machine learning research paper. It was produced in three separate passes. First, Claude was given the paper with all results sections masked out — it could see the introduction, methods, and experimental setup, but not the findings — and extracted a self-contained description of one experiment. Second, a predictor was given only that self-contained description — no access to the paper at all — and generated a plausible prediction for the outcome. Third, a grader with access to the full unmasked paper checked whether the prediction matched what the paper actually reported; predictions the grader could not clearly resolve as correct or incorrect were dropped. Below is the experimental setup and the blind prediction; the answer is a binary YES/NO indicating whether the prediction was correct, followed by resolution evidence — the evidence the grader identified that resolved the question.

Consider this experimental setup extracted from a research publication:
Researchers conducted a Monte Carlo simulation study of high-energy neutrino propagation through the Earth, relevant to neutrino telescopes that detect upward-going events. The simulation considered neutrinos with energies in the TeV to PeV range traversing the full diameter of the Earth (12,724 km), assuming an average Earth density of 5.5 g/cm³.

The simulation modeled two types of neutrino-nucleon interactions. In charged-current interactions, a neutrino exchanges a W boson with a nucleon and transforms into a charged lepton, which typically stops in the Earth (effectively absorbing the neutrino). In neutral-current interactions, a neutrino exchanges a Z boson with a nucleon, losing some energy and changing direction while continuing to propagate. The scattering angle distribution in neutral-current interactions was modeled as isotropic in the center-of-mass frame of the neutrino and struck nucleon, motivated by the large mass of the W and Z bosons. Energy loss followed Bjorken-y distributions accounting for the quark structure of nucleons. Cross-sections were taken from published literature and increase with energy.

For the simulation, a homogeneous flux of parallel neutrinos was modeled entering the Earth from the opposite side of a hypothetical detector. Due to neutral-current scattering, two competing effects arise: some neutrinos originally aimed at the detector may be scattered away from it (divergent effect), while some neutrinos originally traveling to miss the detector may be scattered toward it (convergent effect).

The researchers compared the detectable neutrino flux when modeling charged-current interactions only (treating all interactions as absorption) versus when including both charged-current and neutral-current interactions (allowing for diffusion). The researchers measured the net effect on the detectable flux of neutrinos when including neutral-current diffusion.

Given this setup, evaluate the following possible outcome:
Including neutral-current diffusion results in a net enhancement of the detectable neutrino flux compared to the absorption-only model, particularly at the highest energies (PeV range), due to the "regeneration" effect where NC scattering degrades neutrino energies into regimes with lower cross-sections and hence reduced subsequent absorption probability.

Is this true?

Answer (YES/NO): YES